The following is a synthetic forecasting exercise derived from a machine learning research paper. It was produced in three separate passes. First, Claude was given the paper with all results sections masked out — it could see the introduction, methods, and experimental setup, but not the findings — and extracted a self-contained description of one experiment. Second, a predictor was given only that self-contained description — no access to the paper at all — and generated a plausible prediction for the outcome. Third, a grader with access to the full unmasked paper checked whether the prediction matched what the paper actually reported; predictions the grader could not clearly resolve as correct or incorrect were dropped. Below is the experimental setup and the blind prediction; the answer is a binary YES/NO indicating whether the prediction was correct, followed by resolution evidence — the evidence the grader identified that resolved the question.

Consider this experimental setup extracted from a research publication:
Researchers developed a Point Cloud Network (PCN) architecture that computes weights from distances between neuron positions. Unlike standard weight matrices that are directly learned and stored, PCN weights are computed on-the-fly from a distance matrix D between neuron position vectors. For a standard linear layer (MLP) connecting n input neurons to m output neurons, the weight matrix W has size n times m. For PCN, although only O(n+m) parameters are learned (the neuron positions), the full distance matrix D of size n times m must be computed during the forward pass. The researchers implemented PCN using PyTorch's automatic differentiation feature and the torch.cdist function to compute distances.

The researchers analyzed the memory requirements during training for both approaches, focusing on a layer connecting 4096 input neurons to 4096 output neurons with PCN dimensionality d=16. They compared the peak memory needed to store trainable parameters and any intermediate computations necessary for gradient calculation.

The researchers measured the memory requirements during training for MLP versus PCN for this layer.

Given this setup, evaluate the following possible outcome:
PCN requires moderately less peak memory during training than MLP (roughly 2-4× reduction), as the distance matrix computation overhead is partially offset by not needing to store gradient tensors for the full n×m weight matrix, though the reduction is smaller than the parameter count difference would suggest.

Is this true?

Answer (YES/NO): NO